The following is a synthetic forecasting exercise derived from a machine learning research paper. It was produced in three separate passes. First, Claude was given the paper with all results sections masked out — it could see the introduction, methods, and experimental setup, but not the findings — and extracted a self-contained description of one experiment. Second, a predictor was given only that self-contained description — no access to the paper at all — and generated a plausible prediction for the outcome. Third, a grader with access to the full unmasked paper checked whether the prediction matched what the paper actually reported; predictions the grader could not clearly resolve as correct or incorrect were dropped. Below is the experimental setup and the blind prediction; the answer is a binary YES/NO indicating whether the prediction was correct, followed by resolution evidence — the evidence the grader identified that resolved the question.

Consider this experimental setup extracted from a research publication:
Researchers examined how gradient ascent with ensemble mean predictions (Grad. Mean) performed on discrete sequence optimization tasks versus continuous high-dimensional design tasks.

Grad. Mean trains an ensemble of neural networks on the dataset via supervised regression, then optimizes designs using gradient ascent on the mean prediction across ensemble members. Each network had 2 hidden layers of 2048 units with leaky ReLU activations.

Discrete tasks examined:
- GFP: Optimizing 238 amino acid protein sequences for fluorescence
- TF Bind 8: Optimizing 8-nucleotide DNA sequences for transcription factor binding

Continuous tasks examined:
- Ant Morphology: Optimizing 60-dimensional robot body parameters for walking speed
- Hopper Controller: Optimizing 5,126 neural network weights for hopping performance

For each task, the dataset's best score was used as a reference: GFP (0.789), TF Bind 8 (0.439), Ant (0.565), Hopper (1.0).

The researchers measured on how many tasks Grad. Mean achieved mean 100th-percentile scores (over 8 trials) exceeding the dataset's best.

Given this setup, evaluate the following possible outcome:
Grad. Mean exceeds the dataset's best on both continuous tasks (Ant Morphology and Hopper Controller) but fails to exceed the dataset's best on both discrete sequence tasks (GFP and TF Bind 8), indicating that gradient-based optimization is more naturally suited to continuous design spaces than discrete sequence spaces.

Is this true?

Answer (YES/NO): NO